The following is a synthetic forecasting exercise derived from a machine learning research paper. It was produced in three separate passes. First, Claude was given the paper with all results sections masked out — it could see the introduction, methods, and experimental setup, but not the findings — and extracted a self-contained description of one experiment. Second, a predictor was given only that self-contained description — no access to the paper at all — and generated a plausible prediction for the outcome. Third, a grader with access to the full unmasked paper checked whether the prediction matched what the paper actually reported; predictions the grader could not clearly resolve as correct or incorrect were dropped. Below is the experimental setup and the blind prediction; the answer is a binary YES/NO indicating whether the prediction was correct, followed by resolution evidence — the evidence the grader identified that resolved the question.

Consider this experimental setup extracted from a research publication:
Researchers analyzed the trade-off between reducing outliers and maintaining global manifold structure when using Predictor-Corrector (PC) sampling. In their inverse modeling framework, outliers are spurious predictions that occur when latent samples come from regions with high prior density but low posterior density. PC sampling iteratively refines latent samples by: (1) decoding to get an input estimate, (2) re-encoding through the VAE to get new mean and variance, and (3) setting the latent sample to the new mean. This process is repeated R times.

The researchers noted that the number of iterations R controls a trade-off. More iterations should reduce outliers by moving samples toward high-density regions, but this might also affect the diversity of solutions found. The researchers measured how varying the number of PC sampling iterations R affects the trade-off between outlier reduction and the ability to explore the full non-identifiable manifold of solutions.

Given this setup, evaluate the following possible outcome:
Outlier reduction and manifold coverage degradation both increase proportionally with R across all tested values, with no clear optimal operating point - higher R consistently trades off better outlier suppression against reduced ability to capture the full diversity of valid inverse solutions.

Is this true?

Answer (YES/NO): NO